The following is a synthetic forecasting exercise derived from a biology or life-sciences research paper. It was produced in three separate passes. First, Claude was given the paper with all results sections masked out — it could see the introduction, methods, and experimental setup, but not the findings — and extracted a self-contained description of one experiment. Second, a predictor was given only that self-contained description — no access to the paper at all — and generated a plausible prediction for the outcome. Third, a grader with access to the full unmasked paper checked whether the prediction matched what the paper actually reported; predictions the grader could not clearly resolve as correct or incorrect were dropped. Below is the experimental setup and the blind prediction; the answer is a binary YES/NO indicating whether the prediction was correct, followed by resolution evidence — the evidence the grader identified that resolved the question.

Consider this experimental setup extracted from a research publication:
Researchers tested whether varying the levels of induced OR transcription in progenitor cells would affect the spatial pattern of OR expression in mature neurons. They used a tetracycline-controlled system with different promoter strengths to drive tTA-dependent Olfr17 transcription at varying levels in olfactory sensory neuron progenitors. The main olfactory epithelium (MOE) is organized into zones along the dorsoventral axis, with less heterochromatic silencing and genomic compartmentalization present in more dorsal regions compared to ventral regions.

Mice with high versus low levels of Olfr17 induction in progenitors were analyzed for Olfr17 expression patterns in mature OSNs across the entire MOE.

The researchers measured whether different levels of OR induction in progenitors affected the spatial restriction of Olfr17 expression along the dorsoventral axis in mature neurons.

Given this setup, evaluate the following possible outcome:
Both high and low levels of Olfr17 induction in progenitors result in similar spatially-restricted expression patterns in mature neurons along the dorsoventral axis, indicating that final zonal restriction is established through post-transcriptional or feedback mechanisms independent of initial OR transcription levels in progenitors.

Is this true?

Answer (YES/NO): NO